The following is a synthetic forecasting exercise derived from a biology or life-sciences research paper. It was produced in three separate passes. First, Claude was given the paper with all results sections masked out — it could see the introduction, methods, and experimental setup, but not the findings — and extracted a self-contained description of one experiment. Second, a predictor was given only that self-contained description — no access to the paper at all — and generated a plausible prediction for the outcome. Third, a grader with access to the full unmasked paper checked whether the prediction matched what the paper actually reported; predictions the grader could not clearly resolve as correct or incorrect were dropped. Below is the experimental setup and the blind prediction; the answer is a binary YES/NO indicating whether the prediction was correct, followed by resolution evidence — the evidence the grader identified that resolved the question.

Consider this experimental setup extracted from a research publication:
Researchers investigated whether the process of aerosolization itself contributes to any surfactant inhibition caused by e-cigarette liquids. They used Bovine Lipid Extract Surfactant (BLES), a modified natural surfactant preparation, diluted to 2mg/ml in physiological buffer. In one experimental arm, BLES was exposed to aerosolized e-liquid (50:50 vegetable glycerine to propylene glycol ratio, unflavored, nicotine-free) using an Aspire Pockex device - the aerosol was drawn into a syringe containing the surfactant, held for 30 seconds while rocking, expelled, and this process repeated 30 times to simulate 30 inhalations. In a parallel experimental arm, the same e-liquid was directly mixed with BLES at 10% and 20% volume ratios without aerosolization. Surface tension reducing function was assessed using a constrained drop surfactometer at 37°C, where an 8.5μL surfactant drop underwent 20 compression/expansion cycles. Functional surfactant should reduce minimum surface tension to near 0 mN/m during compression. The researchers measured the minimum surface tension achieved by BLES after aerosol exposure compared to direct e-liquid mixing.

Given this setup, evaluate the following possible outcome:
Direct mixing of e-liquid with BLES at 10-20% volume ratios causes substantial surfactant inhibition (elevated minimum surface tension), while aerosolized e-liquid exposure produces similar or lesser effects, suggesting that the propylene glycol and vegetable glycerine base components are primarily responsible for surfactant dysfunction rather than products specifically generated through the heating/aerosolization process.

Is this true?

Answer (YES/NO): NO